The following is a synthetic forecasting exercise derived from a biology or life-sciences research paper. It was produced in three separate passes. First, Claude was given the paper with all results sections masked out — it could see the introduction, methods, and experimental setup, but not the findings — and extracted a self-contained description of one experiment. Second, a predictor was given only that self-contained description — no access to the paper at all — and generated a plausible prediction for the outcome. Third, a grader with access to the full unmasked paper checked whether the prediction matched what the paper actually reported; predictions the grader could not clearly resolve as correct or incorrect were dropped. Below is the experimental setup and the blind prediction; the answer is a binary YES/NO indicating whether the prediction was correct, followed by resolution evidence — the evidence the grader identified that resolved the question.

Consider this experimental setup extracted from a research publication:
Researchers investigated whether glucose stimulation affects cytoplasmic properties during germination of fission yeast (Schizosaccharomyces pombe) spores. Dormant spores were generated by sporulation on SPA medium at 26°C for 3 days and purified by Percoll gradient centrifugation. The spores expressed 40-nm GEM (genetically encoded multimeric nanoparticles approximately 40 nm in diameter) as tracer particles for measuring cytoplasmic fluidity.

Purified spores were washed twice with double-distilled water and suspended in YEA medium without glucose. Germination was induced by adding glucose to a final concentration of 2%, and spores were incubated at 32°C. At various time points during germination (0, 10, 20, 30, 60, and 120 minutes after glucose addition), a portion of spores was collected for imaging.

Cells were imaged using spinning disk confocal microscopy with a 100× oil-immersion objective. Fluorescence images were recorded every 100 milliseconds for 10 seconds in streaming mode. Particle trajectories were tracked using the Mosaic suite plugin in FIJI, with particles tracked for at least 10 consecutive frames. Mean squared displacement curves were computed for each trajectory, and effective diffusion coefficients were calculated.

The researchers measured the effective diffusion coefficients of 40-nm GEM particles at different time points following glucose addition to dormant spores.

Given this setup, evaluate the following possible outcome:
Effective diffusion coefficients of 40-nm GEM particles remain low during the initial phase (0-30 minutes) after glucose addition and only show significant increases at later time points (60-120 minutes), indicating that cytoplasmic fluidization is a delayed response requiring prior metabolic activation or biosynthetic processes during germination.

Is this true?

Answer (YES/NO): NO